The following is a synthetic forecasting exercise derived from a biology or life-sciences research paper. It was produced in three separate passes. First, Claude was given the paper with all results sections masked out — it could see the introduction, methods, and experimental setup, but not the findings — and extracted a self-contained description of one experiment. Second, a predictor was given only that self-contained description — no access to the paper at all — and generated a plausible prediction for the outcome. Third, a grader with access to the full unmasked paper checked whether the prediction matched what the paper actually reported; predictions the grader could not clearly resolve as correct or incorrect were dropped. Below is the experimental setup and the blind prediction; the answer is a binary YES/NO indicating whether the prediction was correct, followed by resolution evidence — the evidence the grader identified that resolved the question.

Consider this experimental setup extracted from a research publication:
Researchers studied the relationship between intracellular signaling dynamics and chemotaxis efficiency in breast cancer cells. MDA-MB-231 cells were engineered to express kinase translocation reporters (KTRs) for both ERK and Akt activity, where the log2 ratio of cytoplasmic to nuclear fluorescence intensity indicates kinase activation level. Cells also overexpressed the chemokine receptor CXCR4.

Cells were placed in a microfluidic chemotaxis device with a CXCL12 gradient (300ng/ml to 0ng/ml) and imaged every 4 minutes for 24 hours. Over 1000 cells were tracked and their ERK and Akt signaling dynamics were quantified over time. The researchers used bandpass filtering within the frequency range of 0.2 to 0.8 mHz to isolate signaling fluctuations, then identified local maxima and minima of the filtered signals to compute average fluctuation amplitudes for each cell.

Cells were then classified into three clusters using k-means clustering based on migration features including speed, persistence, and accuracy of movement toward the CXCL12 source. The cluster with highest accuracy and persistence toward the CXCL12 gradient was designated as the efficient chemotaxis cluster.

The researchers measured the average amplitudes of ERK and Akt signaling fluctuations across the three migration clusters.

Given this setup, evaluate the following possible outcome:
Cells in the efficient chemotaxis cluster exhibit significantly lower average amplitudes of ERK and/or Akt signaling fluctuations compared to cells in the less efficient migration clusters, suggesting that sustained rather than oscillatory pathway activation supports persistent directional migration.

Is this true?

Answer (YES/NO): NO